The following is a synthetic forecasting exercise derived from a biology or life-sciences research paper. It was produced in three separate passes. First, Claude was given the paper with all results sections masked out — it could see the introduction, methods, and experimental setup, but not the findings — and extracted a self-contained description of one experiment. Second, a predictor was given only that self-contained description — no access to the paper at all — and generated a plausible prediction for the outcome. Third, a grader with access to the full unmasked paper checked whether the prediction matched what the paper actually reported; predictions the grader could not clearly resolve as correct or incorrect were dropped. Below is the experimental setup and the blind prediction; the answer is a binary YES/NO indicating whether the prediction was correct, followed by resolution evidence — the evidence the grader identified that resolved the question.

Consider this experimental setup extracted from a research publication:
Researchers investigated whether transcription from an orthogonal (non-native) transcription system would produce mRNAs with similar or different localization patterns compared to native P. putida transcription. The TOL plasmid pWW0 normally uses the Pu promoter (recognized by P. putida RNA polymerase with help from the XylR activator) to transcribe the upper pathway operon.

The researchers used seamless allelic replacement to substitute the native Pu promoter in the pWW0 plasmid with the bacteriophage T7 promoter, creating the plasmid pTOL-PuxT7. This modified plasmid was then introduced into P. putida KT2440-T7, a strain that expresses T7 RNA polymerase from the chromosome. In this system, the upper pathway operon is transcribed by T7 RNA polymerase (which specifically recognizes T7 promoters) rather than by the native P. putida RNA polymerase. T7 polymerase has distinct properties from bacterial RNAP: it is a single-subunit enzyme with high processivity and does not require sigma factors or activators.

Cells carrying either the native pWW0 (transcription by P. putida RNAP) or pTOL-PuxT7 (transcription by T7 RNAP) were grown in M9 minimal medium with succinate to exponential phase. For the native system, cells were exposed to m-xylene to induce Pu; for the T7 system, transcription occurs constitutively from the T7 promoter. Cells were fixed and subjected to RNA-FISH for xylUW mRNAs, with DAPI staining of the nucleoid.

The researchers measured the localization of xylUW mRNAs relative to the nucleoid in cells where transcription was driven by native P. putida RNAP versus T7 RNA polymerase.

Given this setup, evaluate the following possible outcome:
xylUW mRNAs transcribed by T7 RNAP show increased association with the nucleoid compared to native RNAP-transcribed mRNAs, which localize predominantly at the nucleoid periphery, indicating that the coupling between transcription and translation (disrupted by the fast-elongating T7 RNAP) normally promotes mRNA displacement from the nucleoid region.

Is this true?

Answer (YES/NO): NO